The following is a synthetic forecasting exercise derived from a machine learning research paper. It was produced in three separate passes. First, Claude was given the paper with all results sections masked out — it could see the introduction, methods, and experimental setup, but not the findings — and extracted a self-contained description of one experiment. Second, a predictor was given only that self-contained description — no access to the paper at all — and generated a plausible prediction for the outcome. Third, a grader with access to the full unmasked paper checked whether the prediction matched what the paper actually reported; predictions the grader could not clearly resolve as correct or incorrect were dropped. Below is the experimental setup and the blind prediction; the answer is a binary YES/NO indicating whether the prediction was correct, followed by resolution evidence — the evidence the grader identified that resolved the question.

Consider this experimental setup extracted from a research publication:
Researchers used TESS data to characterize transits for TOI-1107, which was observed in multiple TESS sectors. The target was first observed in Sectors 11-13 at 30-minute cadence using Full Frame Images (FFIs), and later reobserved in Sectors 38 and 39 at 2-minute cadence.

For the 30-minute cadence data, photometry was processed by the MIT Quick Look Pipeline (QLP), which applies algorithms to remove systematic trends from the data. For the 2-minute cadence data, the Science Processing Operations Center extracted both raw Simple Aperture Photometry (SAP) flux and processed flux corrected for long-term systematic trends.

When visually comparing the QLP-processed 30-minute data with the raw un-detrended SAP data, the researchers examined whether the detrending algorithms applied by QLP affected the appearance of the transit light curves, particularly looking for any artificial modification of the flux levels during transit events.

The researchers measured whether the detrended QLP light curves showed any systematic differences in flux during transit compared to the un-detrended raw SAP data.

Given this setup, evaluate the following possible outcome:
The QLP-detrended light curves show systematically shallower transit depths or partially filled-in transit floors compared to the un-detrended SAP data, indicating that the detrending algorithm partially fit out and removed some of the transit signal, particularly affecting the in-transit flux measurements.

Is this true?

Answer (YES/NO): YES